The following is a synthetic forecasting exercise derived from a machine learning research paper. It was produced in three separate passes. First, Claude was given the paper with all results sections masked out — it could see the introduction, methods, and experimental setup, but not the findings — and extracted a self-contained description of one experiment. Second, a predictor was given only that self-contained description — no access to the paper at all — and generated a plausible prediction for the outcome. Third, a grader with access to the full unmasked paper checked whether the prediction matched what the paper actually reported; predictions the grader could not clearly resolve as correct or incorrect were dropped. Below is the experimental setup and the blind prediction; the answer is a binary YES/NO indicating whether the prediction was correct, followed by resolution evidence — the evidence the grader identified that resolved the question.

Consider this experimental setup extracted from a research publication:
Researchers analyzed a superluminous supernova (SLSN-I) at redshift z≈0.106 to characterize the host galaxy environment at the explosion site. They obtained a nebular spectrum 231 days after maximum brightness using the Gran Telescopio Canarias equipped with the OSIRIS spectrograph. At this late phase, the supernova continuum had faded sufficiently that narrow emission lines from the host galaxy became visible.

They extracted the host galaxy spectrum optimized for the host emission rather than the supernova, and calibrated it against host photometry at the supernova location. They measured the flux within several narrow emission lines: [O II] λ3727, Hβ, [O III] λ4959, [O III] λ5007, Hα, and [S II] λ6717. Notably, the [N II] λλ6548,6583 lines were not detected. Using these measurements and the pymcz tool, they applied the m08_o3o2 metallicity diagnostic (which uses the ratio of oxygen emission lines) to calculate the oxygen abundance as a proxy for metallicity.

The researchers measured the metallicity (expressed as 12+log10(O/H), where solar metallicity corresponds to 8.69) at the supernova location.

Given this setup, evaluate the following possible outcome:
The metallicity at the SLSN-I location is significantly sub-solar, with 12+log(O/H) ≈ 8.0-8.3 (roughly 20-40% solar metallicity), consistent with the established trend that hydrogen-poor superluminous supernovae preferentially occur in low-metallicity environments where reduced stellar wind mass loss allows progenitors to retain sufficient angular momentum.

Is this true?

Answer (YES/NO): YES